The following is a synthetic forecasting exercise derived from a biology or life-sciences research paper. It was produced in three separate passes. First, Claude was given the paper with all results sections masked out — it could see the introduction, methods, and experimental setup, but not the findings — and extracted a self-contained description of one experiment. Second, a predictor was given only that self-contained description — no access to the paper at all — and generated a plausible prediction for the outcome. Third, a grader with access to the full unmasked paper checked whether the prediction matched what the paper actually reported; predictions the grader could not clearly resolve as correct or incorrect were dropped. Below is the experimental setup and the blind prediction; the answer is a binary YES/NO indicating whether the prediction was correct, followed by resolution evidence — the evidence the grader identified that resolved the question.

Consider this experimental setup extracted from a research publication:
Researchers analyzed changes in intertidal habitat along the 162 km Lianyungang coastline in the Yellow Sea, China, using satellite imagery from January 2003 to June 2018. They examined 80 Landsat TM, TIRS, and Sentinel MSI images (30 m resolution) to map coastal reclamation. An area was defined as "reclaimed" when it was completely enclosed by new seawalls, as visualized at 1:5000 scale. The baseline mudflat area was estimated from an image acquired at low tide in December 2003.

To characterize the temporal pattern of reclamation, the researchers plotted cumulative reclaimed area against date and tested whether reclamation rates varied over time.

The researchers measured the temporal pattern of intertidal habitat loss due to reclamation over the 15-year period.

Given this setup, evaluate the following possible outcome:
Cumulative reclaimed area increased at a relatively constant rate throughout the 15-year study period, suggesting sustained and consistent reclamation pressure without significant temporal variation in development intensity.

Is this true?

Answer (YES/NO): NO